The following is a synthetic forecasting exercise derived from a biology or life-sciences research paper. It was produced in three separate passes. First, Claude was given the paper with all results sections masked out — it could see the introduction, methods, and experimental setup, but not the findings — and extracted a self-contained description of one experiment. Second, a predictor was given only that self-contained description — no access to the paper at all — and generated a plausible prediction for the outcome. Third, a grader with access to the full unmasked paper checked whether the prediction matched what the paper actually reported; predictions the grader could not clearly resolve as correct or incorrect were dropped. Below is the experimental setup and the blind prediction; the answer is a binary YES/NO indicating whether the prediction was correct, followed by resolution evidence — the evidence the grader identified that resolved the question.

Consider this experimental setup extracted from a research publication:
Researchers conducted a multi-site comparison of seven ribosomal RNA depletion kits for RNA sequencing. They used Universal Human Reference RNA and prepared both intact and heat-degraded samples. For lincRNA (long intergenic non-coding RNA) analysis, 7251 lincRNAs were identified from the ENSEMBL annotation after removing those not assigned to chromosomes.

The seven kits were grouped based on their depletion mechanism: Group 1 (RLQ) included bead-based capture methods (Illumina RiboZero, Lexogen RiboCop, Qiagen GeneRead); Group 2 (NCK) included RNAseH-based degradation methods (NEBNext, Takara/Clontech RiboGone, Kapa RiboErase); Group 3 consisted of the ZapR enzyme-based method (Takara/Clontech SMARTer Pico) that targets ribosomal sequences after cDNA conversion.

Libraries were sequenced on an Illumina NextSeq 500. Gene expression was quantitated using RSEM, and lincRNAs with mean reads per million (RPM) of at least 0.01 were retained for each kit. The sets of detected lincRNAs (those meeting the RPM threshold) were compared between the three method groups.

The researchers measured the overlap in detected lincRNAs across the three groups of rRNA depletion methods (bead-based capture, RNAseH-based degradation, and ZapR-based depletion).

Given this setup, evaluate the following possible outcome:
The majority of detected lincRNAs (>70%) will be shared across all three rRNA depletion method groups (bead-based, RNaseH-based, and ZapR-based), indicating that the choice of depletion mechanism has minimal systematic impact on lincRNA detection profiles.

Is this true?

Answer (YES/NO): YES